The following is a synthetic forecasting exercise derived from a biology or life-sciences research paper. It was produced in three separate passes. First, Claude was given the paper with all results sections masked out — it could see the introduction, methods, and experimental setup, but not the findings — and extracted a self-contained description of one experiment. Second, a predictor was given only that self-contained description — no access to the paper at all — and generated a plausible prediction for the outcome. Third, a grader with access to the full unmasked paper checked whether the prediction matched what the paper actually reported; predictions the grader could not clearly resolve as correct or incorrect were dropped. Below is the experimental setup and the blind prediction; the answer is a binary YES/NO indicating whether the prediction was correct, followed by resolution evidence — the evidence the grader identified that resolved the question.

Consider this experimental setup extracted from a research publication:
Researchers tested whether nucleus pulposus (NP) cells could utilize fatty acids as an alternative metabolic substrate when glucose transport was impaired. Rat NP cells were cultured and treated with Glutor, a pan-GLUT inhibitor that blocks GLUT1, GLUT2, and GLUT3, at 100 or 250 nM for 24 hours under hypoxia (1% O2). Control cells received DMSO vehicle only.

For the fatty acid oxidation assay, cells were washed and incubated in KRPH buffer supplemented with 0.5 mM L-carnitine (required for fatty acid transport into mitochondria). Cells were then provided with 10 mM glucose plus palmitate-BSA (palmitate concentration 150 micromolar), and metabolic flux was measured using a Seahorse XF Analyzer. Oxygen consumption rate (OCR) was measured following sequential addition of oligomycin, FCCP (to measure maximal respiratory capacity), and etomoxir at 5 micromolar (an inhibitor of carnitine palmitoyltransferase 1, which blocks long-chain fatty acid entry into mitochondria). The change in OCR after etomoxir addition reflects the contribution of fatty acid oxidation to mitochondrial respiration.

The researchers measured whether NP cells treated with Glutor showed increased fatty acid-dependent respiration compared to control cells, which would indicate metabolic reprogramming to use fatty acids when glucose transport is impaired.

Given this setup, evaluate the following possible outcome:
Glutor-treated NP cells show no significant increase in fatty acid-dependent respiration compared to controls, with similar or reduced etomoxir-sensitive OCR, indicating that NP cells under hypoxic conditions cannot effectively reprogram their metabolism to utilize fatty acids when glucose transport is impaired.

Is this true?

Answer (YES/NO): YES